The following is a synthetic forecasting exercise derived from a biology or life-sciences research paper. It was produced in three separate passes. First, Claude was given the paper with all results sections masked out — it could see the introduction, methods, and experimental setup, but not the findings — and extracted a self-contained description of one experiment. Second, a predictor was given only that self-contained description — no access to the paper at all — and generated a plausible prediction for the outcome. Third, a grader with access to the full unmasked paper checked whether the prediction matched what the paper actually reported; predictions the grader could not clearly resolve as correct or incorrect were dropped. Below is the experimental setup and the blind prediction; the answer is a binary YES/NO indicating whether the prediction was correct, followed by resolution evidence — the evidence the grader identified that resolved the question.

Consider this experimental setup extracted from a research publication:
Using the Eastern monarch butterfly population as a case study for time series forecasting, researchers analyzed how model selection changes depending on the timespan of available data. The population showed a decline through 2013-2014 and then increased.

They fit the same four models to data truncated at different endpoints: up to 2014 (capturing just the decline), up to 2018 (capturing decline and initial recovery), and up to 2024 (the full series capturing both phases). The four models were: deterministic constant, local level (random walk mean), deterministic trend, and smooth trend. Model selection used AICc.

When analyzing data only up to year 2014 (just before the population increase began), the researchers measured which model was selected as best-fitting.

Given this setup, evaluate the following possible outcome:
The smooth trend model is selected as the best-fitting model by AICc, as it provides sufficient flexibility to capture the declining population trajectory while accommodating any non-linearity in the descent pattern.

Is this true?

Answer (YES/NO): NO